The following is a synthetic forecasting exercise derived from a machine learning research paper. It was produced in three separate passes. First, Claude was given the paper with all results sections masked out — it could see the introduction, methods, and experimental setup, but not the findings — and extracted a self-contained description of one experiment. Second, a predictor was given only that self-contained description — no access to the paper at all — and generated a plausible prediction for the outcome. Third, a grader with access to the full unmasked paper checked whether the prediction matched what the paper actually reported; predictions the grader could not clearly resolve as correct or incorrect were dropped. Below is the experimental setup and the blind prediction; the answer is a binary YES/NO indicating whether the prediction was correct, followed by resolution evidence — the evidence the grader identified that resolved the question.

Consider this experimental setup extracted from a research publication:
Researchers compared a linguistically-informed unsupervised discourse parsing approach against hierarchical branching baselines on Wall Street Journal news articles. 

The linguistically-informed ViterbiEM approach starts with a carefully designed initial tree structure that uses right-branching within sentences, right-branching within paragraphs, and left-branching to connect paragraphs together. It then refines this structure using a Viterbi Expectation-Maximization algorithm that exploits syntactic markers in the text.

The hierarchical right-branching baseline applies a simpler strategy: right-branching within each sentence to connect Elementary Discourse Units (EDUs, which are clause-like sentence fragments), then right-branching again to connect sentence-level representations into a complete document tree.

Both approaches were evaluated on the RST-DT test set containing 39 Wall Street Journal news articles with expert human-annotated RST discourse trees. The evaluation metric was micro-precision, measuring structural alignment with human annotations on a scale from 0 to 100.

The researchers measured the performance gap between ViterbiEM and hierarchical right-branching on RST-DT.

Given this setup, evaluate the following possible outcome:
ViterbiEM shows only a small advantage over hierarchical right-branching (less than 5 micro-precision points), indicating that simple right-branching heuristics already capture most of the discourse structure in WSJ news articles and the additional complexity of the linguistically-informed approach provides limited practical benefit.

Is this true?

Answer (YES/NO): NO